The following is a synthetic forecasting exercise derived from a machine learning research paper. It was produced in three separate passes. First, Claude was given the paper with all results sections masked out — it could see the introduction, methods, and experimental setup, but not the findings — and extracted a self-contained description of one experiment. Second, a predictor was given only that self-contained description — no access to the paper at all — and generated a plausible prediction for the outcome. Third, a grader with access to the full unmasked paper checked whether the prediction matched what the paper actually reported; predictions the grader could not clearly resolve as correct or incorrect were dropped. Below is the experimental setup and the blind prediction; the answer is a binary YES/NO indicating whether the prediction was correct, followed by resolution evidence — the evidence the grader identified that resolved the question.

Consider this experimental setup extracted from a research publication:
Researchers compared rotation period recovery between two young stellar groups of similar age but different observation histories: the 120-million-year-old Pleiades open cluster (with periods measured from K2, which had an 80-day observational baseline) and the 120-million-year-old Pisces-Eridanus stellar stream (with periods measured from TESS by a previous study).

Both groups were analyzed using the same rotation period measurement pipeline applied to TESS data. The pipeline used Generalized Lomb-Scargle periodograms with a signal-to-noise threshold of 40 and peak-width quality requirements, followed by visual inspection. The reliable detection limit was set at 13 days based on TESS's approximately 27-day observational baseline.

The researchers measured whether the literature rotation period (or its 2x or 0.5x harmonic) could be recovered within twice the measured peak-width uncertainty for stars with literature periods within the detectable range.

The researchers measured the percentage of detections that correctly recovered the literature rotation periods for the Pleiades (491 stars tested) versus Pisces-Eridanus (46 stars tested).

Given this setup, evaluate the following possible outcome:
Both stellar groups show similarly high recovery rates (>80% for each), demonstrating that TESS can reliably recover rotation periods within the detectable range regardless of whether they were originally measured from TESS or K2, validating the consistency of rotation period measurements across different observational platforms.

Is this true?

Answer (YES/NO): NO